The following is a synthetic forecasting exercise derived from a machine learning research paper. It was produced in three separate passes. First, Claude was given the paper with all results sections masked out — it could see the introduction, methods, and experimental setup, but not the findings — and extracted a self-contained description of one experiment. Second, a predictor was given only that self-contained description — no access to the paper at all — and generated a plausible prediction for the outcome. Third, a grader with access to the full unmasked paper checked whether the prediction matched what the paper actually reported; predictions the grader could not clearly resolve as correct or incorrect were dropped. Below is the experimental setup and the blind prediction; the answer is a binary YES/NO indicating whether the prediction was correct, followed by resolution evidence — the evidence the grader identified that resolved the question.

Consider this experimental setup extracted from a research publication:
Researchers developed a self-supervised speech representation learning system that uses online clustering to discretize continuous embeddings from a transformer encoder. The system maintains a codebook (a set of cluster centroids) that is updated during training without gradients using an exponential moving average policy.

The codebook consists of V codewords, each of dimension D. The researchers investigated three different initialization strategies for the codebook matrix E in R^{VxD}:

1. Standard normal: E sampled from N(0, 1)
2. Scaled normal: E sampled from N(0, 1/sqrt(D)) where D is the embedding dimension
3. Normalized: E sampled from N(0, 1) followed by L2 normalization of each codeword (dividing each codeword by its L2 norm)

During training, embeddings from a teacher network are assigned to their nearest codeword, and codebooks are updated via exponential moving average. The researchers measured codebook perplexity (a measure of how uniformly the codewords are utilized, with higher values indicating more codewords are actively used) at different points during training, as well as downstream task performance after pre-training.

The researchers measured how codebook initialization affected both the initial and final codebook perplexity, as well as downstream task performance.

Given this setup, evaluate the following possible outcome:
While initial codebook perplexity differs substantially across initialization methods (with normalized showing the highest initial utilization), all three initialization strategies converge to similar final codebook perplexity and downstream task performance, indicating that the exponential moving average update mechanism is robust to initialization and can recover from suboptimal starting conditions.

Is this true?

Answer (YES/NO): NO